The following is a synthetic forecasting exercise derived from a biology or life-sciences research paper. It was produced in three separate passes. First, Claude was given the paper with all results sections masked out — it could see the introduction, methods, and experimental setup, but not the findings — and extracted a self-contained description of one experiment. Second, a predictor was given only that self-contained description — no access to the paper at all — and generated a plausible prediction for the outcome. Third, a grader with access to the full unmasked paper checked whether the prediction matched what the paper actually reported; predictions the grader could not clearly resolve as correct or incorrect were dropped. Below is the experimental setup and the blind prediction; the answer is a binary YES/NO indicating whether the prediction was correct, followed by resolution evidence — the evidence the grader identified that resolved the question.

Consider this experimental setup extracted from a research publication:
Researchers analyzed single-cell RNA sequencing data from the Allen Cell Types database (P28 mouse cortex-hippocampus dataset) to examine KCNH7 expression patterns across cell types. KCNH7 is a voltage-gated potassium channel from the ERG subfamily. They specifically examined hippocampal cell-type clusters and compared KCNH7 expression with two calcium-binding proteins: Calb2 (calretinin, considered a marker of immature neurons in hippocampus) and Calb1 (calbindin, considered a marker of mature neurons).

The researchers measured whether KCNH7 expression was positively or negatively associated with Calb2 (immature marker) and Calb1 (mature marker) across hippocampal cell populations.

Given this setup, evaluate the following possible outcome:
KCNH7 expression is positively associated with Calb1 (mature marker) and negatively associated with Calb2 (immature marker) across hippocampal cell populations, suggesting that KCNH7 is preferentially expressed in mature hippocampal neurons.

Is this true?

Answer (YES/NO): YES